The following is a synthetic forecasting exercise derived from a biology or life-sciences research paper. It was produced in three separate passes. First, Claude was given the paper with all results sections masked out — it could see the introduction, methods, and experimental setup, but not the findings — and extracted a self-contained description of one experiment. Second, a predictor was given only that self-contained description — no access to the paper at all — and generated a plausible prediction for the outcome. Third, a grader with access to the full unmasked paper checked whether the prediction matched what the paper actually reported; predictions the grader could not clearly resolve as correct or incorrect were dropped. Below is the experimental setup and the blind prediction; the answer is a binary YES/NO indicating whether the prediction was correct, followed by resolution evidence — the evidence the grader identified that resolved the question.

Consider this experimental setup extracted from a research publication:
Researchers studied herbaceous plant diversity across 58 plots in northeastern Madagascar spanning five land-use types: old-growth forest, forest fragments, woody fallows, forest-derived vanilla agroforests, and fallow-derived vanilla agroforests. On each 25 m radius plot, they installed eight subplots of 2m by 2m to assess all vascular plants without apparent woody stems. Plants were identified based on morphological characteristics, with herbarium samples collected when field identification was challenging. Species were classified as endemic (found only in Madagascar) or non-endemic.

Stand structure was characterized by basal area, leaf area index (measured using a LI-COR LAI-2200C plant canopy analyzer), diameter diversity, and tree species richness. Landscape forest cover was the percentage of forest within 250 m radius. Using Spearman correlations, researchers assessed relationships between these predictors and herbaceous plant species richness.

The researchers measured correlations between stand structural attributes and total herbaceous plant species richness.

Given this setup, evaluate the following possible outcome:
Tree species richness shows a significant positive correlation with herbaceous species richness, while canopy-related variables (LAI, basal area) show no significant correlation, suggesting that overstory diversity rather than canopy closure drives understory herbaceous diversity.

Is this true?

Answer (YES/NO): NO